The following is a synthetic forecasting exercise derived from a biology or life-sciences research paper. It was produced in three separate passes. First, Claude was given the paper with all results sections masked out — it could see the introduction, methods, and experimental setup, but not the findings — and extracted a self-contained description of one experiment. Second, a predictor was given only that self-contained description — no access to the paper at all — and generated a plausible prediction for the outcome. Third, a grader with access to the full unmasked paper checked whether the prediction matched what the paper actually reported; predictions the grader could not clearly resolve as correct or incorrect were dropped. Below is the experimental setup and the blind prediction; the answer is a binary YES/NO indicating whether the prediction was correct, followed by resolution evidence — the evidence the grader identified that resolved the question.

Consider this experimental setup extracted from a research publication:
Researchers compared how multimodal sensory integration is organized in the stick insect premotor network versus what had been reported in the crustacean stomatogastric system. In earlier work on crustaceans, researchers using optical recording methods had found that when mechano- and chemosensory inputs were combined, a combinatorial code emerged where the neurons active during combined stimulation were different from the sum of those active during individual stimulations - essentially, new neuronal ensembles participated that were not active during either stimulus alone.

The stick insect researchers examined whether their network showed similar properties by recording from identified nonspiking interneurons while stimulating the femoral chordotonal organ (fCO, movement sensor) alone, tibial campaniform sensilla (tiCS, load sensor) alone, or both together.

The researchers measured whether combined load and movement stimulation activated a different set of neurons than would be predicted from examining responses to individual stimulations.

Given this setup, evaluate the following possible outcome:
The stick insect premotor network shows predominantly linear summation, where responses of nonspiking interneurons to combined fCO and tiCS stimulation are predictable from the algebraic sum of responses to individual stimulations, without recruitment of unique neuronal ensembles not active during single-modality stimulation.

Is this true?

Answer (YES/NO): NO